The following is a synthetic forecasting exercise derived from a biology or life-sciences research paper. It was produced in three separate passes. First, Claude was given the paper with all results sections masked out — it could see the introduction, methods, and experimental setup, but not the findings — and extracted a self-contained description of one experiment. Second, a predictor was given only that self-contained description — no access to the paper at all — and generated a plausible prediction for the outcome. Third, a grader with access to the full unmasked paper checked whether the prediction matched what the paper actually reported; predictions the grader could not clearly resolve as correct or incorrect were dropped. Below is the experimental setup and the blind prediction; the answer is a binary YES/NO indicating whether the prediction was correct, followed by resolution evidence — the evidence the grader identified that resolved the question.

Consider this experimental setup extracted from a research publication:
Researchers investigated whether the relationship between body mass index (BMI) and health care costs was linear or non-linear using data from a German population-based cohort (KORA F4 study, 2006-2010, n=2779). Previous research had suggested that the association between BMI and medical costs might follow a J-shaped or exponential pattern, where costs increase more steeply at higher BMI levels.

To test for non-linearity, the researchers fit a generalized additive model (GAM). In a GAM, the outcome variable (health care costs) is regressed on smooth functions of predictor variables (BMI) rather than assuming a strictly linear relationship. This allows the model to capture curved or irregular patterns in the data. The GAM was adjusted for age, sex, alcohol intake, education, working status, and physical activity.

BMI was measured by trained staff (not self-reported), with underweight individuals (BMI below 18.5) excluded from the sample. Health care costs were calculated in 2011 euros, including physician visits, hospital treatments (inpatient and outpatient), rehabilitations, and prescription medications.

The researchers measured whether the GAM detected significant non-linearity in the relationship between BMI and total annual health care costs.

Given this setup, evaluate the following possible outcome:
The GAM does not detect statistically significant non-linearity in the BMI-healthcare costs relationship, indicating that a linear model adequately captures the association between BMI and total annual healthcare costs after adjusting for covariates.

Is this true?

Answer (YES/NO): YES